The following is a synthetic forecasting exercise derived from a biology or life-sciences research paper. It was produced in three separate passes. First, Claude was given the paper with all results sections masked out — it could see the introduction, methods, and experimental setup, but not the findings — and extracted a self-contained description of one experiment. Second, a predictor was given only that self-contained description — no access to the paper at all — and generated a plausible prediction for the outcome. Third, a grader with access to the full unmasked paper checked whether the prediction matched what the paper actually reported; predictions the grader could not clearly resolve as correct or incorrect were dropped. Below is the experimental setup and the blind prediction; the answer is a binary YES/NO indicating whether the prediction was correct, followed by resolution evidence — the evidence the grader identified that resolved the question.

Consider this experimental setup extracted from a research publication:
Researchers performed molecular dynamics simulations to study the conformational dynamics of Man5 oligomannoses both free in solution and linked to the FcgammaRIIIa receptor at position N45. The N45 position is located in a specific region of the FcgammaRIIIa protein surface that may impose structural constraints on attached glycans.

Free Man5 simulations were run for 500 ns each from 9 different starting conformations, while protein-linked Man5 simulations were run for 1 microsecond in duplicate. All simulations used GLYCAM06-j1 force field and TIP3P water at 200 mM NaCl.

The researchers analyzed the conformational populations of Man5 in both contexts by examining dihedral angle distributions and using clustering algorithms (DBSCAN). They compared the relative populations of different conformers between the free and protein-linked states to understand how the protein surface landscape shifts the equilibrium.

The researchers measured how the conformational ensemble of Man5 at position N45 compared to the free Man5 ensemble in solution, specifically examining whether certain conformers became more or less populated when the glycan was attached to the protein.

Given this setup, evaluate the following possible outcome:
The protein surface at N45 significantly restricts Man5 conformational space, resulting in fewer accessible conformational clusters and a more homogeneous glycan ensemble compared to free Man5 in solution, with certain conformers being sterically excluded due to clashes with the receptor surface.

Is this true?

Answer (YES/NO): NO